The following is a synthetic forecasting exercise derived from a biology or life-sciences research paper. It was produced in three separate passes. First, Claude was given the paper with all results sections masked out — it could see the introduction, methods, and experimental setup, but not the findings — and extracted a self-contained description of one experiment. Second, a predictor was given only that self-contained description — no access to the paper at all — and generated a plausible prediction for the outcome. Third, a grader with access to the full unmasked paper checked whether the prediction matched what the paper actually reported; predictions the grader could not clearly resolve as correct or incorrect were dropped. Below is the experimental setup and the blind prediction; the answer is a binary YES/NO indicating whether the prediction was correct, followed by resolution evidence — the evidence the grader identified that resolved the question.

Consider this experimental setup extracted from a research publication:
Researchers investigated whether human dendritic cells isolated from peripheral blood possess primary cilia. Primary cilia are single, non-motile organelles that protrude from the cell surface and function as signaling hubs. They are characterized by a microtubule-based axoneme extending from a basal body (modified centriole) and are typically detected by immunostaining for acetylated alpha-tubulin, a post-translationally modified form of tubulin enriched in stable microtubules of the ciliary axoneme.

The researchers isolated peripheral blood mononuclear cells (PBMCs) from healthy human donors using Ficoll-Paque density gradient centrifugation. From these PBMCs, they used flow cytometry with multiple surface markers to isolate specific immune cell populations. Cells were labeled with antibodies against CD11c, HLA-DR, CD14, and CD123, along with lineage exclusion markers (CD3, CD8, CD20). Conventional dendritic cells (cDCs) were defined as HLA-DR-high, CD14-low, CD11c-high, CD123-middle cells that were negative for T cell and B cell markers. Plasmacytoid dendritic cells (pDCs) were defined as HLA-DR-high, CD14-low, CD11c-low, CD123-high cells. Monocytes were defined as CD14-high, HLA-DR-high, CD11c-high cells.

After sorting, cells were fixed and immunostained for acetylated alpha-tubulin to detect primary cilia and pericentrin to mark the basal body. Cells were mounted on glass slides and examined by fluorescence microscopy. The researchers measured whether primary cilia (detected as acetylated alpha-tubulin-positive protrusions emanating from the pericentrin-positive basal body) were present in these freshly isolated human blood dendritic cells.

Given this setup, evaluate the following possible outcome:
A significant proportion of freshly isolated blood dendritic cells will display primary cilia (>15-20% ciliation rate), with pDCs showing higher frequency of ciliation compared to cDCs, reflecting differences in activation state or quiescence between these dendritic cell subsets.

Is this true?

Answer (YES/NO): NO